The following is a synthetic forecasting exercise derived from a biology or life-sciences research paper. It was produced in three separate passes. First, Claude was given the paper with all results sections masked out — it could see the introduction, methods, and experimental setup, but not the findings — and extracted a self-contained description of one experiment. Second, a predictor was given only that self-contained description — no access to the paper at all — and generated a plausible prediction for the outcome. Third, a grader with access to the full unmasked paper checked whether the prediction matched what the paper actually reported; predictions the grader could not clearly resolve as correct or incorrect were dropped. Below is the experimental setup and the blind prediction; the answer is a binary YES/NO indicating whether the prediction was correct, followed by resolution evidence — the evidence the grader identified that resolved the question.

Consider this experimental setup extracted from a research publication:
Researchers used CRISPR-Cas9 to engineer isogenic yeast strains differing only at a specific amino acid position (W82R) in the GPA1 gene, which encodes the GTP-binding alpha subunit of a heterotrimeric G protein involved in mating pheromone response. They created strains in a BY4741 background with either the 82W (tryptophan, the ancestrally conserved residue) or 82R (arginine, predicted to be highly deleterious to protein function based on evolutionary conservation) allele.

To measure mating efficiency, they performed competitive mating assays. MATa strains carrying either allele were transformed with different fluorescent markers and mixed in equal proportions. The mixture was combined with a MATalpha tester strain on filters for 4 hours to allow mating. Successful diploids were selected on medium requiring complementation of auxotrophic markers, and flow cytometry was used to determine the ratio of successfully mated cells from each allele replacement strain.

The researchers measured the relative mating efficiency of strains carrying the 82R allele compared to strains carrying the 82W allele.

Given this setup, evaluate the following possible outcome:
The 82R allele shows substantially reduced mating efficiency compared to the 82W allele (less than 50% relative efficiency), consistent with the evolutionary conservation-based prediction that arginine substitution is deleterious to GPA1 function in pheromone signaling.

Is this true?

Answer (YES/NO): NO